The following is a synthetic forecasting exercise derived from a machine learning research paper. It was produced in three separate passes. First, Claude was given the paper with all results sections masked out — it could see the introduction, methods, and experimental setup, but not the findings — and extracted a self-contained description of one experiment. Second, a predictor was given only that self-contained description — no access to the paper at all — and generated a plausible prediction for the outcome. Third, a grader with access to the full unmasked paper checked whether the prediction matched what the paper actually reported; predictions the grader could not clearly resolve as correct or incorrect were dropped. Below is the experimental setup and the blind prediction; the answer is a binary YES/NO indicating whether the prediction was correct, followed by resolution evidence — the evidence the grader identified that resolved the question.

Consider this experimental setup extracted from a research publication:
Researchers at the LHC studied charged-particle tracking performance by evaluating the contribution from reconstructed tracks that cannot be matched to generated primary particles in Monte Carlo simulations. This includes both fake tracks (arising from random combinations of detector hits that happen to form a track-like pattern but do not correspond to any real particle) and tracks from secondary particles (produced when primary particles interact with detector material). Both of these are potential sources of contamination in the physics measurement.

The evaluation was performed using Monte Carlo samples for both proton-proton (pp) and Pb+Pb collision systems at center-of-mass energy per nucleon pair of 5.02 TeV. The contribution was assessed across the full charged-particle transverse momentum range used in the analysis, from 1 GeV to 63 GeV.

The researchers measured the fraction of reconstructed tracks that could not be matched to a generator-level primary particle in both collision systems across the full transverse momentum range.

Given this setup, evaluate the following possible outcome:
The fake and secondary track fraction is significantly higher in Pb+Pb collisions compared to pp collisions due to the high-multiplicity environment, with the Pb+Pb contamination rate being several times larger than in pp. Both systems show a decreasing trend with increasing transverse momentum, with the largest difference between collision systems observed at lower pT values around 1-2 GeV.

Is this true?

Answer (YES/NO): NO